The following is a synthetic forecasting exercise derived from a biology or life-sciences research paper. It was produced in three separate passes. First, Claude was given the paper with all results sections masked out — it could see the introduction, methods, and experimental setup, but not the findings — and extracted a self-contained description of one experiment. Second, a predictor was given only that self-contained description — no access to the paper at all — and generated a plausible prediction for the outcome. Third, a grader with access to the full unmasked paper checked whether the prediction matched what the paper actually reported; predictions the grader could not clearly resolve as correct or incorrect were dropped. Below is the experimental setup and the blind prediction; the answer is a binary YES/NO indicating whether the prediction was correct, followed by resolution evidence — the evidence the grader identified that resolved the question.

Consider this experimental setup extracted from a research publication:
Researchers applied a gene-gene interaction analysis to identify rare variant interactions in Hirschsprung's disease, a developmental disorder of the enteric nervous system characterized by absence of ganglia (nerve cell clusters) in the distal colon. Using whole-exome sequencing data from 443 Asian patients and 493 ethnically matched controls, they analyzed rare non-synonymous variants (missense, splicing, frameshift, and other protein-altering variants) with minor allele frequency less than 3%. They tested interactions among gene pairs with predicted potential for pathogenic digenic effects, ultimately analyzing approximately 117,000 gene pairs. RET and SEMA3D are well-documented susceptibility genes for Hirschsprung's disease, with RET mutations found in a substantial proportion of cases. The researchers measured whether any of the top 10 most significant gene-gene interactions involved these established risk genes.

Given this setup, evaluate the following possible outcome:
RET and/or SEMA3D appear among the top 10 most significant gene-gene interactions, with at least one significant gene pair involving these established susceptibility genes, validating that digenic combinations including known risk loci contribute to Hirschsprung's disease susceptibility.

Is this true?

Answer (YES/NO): YES